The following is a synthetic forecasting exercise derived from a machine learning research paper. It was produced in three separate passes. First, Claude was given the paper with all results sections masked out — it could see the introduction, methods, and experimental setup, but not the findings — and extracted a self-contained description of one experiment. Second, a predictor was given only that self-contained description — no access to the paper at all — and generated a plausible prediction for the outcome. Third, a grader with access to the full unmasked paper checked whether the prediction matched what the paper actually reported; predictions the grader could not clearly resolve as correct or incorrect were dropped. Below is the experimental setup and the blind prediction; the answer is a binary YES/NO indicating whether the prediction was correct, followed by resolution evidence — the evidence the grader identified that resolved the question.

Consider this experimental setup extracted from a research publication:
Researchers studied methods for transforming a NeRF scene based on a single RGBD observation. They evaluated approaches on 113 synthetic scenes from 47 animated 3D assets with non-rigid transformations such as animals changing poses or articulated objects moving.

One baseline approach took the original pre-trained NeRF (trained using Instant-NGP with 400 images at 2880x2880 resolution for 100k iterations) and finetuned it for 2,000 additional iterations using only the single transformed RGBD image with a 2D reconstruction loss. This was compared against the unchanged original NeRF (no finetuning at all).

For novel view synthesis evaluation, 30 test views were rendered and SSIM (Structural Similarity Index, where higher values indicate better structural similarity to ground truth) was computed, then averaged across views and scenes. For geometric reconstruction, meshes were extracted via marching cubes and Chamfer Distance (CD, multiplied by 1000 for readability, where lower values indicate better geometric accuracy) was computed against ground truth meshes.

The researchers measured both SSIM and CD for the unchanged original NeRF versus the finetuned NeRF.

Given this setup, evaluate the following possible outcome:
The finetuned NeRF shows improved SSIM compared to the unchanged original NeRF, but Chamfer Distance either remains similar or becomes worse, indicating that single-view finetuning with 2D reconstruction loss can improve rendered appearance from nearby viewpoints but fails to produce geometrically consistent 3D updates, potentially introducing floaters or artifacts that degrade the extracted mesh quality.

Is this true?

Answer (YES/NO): NO